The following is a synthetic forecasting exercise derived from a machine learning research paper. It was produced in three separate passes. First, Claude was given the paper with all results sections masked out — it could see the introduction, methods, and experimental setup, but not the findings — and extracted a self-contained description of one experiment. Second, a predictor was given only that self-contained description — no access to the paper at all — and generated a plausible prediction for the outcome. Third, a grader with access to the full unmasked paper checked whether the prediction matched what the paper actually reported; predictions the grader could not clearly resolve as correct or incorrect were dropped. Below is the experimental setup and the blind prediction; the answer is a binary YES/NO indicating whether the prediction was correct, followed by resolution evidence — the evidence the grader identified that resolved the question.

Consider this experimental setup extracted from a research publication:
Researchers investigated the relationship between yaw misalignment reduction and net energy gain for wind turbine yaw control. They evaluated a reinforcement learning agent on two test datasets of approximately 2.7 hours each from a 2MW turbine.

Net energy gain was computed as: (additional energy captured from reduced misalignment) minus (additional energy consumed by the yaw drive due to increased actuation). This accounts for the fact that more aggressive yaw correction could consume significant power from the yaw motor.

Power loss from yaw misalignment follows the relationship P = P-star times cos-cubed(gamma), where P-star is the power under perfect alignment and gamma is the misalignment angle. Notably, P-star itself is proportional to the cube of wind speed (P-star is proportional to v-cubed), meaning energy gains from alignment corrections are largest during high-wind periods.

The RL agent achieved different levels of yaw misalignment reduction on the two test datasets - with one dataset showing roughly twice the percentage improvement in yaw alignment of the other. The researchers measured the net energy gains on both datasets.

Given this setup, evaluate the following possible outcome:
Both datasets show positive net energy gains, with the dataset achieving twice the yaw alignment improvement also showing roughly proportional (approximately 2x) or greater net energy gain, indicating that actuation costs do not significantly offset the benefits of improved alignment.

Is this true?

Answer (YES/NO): NO